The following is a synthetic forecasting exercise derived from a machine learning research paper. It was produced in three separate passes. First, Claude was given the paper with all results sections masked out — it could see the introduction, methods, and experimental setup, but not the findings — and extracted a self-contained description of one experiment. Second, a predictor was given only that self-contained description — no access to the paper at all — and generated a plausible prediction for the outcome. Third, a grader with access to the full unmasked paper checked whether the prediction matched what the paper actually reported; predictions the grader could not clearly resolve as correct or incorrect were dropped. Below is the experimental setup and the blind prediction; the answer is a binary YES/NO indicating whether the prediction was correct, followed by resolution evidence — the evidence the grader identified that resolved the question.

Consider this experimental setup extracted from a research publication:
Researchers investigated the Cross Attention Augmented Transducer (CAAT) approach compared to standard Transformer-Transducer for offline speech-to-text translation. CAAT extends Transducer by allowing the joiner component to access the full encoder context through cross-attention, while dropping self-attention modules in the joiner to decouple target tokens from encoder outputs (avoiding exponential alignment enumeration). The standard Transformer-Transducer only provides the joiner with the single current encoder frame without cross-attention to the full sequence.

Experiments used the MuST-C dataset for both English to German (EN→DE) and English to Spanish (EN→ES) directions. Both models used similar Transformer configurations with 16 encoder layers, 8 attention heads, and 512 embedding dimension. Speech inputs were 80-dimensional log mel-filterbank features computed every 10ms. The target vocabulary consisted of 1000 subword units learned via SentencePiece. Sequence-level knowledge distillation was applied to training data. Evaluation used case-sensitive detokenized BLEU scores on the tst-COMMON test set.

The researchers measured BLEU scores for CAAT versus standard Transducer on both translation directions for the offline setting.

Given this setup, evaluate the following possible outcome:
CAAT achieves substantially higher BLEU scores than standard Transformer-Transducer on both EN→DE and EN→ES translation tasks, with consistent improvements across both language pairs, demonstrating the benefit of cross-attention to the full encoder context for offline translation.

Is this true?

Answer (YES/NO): NO